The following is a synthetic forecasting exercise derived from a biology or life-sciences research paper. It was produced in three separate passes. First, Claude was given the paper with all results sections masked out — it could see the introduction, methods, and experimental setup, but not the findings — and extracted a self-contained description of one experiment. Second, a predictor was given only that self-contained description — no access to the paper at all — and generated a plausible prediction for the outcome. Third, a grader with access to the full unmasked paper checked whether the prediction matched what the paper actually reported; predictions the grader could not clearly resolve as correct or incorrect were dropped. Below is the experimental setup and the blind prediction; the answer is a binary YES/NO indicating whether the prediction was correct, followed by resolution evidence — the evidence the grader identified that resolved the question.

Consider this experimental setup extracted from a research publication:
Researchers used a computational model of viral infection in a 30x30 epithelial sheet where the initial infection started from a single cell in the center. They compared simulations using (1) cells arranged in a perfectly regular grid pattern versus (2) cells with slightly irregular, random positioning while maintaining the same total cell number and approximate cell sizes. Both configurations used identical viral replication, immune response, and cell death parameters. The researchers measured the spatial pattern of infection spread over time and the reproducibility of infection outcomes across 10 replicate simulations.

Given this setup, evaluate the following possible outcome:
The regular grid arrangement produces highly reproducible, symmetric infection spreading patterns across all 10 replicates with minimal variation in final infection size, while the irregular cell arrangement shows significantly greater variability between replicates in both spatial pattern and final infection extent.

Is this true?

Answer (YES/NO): NO